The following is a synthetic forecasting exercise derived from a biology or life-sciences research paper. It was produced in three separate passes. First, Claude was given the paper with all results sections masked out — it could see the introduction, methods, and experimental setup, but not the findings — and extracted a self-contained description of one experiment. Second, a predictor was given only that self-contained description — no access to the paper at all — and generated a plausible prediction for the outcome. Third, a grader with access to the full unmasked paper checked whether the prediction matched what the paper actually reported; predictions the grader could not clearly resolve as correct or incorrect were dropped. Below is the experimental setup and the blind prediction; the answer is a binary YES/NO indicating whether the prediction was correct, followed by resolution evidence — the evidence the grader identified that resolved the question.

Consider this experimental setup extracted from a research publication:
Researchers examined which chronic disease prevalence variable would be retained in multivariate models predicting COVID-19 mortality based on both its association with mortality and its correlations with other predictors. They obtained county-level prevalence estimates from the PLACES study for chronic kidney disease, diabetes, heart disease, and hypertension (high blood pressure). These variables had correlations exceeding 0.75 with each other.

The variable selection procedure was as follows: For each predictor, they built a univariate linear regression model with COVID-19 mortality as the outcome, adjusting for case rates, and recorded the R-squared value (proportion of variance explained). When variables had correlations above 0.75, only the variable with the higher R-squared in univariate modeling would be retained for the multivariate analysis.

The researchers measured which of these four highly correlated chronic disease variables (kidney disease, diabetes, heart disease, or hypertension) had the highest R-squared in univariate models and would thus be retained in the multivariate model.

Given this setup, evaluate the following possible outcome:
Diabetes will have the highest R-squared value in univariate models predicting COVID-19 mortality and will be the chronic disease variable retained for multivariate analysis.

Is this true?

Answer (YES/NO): NO